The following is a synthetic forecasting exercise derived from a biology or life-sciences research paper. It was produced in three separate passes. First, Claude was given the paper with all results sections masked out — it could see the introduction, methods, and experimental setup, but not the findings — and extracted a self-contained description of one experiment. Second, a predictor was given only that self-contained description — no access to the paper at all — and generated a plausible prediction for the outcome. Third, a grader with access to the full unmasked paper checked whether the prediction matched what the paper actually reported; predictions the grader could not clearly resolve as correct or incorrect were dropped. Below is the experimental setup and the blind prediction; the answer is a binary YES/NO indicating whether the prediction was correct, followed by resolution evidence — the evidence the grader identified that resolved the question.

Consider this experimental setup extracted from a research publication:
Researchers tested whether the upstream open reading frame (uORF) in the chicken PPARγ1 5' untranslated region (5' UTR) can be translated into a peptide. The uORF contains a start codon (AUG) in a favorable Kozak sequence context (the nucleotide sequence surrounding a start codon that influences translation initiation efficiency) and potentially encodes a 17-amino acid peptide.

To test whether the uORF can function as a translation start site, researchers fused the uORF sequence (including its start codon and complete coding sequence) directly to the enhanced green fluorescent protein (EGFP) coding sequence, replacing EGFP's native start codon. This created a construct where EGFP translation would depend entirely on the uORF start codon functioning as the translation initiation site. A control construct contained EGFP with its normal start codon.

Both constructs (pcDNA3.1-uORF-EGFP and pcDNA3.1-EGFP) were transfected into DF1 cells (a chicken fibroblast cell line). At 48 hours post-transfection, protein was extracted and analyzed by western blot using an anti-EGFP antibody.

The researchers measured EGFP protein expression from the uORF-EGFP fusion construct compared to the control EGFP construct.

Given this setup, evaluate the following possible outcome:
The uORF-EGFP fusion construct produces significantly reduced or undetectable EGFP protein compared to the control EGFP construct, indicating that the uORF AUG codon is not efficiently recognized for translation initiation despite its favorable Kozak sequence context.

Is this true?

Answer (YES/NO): NO